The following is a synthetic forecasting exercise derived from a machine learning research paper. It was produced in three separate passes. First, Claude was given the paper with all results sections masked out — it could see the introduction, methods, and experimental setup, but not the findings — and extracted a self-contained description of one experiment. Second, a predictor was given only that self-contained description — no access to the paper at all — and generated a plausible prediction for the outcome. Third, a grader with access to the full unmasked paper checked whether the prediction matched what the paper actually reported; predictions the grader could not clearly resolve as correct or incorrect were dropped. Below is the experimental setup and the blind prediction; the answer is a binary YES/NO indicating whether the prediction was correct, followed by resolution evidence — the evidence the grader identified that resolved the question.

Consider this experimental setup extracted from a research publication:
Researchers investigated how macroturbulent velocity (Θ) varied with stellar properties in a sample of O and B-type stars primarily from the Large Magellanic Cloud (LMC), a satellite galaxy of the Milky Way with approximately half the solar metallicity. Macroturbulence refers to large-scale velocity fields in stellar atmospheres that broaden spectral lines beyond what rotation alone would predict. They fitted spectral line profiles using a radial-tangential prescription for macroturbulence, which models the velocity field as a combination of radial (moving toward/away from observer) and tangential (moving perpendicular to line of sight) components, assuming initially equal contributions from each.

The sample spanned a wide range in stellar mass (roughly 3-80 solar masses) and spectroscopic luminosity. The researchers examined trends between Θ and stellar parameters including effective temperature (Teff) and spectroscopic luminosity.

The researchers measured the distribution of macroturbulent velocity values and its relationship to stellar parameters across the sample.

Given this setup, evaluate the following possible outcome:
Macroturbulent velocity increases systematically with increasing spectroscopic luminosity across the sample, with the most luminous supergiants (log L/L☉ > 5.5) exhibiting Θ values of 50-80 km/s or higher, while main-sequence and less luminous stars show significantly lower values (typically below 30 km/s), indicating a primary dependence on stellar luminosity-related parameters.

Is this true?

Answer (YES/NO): NO